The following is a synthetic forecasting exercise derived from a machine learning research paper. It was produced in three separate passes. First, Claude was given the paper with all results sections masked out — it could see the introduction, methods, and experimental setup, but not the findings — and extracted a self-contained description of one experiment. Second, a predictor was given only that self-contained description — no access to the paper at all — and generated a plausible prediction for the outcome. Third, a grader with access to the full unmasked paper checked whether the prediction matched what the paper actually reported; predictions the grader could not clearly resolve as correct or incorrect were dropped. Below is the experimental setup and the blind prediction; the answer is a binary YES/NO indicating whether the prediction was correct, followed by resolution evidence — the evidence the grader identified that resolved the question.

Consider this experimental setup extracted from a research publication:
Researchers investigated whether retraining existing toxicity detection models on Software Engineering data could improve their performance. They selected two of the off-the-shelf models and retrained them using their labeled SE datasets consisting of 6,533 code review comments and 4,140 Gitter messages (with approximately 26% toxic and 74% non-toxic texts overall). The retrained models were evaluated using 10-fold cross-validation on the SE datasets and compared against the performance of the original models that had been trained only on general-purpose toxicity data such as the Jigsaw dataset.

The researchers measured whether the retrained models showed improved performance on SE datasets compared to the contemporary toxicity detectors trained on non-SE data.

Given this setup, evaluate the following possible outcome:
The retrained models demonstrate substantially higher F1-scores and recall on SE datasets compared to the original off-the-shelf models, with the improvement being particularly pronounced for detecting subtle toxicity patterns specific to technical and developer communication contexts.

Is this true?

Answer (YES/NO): NO